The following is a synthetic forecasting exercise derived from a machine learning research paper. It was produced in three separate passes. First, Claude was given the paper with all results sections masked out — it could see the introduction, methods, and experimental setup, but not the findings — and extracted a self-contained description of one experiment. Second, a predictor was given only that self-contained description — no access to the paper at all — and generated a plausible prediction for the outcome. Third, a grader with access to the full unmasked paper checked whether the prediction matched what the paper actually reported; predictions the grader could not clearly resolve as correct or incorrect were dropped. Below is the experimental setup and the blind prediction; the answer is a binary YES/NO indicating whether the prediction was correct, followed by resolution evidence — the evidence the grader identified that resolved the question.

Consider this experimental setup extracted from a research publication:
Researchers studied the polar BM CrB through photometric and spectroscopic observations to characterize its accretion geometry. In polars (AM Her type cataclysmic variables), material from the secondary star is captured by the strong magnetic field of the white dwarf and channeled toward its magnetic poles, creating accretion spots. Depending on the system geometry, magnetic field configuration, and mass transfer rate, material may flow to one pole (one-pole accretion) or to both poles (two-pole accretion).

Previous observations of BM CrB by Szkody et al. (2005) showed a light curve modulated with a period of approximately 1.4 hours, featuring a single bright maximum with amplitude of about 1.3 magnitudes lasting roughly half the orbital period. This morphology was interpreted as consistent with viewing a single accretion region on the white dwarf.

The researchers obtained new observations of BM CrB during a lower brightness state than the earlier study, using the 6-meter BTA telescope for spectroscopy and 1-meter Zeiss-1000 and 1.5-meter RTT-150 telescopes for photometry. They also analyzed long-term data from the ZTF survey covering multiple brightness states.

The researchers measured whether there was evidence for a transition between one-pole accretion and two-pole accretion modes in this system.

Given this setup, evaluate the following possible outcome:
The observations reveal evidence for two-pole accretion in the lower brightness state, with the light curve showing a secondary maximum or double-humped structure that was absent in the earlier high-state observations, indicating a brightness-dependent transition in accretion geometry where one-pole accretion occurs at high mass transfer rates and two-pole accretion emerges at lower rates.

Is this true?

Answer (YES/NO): NO